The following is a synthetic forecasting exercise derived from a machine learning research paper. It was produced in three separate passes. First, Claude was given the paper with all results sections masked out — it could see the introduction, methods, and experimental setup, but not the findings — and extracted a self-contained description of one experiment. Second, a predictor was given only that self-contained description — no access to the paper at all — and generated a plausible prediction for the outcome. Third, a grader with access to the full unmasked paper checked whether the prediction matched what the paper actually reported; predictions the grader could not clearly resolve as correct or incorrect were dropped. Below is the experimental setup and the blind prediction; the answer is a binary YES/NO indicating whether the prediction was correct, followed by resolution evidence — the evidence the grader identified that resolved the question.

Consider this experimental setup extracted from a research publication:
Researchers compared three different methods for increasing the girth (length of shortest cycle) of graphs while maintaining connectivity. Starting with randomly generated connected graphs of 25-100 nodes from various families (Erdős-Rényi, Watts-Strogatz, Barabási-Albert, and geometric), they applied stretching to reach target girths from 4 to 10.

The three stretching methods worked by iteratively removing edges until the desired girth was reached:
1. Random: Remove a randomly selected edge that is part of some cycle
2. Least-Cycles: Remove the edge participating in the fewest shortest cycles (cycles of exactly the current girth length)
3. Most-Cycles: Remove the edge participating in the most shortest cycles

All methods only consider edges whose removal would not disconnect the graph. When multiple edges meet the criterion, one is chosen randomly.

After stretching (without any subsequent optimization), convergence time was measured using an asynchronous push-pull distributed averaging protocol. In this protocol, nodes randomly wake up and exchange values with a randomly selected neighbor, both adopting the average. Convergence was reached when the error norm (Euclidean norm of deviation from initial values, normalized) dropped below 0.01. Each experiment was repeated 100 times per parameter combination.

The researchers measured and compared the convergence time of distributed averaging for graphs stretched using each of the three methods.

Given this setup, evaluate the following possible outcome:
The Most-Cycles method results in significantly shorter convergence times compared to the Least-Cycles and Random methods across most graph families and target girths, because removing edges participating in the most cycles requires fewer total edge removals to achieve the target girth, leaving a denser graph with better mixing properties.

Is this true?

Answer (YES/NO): YES